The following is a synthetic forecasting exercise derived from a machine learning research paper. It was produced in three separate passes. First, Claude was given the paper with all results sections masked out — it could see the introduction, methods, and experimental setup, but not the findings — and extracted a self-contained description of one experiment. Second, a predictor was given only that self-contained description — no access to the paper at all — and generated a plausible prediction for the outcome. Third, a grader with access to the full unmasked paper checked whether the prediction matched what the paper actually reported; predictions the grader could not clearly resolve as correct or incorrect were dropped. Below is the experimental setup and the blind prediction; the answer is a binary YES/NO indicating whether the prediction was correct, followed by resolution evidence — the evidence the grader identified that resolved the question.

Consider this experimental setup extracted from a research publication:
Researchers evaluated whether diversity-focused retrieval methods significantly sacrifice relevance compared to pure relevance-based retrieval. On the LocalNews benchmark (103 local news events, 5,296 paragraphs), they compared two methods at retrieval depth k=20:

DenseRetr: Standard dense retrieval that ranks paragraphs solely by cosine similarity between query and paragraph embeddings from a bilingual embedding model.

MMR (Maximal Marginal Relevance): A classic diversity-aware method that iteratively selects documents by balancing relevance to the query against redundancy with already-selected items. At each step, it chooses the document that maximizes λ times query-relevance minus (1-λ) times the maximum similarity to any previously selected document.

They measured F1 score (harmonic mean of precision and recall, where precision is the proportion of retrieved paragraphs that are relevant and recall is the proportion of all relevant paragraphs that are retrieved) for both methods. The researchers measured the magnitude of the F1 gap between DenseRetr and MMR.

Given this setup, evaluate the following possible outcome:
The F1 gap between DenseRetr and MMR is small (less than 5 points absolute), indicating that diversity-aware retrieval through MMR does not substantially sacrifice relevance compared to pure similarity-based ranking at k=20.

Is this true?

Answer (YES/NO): YES